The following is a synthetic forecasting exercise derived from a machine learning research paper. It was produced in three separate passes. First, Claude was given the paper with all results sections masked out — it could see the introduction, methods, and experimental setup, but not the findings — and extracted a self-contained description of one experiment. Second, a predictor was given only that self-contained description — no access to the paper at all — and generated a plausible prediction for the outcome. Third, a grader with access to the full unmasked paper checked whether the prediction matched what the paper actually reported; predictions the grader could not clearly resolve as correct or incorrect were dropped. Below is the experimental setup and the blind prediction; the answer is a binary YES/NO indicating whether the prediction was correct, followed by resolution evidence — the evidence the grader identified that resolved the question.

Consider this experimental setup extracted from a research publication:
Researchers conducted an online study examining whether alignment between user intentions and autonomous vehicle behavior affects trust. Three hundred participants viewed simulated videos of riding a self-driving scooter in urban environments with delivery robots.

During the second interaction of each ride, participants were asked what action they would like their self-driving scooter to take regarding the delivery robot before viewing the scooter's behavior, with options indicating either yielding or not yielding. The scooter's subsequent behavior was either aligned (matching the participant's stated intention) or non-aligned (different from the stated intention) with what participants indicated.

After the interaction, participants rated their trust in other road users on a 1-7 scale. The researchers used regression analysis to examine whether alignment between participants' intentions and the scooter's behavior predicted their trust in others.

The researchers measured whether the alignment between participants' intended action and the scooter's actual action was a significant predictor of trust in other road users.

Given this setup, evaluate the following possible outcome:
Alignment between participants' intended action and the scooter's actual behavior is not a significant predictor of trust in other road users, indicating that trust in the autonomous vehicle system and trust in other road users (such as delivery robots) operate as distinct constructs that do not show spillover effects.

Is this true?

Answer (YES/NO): NO